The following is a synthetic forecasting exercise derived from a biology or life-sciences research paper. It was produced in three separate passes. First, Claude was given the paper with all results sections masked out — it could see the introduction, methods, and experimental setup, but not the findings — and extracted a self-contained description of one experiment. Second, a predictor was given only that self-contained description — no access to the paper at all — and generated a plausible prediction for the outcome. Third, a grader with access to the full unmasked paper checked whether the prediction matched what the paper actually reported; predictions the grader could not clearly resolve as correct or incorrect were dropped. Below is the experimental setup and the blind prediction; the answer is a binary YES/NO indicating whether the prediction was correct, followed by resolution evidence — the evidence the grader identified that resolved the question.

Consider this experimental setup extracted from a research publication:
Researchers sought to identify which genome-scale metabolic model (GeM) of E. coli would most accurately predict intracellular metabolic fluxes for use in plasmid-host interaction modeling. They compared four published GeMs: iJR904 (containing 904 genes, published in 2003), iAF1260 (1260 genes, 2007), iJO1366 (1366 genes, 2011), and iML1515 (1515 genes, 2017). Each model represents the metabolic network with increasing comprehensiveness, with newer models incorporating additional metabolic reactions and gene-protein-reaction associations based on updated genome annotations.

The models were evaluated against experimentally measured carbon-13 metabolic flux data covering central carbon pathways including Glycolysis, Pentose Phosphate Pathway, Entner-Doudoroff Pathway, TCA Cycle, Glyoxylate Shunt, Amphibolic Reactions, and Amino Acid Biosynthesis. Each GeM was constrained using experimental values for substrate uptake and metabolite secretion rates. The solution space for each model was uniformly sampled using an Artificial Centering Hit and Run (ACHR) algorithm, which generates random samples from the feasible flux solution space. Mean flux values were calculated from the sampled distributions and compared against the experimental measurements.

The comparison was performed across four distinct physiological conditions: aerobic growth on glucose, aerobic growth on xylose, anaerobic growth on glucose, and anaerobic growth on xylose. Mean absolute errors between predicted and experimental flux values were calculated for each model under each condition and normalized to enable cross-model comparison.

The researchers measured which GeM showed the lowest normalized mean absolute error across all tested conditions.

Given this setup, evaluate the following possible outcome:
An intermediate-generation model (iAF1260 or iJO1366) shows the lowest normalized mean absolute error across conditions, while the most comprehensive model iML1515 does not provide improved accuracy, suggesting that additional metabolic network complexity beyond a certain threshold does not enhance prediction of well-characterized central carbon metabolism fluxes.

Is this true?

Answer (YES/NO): NO